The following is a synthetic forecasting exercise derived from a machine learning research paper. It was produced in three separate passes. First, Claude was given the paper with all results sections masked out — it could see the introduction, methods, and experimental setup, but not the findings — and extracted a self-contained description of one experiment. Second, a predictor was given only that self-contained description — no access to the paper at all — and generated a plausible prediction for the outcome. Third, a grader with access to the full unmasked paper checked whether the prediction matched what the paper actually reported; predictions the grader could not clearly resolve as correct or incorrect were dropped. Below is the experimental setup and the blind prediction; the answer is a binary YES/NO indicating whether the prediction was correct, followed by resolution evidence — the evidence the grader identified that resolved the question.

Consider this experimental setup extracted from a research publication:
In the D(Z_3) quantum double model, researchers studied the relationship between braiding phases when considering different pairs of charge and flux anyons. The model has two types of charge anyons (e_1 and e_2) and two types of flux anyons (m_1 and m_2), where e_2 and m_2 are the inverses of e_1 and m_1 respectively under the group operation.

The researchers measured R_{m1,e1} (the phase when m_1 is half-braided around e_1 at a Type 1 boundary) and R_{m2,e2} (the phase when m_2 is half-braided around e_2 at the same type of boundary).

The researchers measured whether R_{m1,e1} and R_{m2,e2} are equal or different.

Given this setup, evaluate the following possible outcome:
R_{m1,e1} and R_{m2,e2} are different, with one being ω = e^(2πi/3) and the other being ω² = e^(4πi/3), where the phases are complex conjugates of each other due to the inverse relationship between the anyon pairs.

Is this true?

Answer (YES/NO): NO